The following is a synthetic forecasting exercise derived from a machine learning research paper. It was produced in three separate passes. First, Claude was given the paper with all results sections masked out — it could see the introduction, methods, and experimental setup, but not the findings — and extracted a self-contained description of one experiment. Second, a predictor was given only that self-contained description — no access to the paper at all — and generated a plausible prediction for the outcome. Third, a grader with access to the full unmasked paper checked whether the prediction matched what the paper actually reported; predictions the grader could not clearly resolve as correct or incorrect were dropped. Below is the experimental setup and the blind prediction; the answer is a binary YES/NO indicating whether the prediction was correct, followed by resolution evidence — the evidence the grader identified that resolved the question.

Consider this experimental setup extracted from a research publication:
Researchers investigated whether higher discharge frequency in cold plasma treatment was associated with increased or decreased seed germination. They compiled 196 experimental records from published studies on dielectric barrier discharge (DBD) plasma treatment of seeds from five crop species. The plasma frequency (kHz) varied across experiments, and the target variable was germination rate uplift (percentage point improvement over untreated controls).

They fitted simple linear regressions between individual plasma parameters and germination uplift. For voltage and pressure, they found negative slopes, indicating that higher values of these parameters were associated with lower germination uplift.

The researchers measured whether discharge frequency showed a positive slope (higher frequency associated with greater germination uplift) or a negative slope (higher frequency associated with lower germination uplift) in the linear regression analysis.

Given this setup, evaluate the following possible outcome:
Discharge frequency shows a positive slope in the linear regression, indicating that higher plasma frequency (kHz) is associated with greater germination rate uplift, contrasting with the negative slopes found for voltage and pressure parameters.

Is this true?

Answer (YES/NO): YES